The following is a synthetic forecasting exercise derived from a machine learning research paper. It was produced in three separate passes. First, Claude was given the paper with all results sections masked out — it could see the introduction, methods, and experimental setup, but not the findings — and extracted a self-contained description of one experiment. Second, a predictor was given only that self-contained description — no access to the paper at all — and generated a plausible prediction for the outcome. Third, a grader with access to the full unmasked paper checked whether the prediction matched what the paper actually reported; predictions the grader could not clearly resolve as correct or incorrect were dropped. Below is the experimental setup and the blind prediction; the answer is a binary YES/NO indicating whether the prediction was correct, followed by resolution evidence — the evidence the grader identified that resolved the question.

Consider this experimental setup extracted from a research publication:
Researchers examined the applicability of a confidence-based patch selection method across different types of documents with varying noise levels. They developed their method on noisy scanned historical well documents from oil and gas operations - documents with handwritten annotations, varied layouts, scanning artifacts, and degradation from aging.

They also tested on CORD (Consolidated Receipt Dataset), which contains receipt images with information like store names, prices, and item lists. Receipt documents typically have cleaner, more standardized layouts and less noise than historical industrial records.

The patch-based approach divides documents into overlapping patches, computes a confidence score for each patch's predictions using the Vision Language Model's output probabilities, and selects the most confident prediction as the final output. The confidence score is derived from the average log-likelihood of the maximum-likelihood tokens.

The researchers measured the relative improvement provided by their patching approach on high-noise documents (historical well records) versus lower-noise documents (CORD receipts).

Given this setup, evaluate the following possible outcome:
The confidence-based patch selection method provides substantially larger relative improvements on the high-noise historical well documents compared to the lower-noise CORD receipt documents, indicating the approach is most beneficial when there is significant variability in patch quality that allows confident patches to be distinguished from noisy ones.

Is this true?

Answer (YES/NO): YES